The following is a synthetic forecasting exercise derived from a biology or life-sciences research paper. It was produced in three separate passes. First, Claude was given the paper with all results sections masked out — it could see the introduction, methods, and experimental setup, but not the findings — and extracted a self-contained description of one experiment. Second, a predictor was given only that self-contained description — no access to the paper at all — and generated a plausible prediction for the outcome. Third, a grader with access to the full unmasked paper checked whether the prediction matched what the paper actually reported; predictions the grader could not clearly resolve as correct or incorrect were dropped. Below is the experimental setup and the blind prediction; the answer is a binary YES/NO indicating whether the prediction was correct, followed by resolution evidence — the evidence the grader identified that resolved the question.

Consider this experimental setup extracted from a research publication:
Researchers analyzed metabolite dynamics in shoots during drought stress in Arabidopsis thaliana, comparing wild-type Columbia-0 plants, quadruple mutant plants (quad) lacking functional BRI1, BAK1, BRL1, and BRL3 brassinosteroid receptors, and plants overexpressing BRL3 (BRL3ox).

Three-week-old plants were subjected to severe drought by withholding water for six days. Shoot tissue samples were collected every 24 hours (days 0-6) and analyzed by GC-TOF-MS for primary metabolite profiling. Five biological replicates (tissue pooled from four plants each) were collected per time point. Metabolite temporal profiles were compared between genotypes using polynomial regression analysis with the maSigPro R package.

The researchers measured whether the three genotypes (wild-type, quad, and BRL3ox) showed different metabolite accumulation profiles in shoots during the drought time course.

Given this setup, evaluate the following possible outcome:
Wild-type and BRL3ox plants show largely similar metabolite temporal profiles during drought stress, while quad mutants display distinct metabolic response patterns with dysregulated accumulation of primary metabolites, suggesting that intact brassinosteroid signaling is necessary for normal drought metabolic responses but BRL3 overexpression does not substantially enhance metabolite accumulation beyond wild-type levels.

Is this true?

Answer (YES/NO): NO